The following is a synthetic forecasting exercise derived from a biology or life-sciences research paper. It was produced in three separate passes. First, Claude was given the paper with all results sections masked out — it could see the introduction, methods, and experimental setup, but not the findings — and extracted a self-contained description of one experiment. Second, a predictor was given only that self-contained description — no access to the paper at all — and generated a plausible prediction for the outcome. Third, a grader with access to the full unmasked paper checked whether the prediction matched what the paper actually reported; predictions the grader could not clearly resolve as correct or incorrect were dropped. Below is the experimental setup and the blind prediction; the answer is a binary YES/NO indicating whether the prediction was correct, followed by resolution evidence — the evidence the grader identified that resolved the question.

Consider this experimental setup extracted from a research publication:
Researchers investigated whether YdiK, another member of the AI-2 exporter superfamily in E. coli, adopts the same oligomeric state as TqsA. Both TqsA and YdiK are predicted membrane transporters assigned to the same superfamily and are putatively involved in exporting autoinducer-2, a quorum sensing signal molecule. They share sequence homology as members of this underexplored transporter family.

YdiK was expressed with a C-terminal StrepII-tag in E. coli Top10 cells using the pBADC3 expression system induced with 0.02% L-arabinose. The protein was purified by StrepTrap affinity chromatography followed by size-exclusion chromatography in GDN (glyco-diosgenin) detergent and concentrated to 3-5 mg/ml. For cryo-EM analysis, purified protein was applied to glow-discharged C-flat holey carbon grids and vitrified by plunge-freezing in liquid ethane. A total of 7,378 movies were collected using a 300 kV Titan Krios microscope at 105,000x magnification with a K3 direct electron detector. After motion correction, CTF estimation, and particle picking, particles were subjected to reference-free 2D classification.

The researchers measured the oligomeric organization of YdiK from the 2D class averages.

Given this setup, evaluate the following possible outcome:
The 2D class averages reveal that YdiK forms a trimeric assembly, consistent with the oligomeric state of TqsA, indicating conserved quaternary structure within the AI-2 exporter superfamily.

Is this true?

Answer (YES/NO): NO